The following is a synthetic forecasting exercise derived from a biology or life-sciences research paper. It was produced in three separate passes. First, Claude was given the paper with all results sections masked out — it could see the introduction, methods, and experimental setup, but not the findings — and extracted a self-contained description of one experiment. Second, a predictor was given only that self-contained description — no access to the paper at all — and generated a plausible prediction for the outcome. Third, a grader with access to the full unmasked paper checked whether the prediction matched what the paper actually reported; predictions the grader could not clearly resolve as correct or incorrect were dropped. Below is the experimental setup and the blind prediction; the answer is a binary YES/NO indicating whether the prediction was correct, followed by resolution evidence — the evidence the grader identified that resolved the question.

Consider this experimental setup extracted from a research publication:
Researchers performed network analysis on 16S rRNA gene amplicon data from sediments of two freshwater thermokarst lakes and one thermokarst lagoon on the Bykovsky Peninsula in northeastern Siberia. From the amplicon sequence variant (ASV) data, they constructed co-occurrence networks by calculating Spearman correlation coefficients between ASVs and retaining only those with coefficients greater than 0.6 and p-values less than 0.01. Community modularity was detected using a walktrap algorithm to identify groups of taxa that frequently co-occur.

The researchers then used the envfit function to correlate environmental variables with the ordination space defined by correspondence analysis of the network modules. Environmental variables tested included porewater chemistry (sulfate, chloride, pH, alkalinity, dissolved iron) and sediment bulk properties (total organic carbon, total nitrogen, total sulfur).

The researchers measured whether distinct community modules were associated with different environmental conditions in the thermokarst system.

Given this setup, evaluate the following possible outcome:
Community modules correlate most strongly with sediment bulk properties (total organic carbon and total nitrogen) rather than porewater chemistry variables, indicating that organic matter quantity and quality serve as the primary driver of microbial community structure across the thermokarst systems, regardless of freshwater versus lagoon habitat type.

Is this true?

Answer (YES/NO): NO